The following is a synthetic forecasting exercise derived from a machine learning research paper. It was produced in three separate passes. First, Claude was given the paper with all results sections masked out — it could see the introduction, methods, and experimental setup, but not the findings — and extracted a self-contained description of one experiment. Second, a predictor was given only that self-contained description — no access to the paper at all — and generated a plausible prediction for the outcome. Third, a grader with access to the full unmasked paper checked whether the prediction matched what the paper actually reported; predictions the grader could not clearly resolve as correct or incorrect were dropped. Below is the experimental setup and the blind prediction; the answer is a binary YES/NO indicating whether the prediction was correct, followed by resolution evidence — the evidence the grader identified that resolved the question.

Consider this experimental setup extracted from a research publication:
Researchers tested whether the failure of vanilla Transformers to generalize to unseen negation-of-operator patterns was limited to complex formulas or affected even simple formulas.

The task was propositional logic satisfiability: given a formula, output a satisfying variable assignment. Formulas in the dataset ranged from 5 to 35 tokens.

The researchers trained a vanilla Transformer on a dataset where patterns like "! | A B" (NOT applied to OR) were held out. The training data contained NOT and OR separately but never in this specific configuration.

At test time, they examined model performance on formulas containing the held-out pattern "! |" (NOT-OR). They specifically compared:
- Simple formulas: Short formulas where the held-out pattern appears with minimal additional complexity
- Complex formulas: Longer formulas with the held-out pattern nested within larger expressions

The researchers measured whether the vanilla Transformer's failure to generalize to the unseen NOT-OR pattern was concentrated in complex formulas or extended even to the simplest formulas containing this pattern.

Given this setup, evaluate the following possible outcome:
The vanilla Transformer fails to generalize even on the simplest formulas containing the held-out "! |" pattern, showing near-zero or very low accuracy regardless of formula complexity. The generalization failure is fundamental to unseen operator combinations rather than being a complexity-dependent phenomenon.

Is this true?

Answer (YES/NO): YES